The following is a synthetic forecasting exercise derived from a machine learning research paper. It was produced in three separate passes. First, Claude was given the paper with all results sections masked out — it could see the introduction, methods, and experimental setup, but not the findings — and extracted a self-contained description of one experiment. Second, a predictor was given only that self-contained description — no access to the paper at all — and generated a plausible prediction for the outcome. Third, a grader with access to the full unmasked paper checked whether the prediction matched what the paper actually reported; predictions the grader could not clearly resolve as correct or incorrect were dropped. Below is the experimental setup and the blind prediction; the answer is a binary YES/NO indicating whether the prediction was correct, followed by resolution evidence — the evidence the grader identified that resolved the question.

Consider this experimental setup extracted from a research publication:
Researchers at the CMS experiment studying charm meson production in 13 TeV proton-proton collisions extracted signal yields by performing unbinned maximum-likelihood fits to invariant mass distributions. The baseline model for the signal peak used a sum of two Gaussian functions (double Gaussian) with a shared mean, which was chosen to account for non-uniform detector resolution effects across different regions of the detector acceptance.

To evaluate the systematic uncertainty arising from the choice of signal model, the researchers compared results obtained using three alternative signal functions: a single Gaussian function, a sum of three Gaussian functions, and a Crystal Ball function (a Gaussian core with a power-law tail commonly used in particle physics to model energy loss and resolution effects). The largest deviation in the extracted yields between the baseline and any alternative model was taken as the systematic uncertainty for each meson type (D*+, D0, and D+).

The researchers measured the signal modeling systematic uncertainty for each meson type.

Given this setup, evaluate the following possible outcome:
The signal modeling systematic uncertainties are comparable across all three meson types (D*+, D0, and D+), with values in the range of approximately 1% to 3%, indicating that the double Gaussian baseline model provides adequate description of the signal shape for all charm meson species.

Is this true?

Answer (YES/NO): NO